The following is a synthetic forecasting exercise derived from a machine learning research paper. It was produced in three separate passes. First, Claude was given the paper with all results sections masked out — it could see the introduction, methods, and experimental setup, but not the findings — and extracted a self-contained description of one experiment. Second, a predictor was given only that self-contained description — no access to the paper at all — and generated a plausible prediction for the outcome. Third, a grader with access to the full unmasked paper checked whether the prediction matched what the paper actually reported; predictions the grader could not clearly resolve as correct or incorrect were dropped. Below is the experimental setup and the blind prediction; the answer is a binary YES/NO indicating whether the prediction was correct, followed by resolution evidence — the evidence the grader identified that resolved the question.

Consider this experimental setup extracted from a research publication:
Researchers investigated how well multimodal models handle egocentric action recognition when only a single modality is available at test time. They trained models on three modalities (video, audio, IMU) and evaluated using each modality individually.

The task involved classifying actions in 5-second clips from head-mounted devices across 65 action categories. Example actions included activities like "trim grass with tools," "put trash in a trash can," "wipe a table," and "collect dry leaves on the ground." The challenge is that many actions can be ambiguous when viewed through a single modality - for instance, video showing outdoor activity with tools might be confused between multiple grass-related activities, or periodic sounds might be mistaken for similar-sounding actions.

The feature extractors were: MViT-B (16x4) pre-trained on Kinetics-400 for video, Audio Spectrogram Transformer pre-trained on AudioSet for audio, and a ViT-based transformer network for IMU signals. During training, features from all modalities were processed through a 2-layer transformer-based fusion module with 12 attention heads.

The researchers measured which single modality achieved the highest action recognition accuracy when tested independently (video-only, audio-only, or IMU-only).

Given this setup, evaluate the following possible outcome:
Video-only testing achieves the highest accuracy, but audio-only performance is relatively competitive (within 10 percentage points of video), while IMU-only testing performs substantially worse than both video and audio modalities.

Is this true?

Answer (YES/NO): NO